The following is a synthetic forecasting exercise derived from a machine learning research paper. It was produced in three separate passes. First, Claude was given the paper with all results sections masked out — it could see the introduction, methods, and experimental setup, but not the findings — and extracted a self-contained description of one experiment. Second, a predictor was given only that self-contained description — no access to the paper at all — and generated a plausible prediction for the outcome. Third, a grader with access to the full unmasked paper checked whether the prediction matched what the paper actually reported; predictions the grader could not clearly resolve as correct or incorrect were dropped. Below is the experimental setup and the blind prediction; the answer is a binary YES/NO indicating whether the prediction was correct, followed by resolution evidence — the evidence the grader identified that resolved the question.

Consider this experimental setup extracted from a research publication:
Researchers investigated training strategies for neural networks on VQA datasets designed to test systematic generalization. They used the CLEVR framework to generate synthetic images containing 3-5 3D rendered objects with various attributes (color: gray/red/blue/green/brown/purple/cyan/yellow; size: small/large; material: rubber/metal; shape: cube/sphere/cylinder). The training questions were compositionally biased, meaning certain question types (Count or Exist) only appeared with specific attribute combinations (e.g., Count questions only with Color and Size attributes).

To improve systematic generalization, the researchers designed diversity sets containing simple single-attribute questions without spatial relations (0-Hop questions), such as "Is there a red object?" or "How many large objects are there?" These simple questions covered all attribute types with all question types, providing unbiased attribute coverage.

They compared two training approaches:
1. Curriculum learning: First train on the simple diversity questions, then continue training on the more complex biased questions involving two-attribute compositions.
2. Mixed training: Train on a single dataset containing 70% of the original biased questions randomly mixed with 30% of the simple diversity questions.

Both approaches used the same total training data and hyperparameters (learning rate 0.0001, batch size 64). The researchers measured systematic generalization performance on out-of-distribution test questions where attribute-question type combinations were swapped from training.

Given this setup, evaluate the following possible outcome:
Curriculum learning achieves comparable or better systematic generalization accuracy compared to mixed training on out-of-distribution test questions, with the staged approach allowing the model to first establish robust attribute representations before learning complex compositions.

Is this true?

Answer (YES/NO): NO